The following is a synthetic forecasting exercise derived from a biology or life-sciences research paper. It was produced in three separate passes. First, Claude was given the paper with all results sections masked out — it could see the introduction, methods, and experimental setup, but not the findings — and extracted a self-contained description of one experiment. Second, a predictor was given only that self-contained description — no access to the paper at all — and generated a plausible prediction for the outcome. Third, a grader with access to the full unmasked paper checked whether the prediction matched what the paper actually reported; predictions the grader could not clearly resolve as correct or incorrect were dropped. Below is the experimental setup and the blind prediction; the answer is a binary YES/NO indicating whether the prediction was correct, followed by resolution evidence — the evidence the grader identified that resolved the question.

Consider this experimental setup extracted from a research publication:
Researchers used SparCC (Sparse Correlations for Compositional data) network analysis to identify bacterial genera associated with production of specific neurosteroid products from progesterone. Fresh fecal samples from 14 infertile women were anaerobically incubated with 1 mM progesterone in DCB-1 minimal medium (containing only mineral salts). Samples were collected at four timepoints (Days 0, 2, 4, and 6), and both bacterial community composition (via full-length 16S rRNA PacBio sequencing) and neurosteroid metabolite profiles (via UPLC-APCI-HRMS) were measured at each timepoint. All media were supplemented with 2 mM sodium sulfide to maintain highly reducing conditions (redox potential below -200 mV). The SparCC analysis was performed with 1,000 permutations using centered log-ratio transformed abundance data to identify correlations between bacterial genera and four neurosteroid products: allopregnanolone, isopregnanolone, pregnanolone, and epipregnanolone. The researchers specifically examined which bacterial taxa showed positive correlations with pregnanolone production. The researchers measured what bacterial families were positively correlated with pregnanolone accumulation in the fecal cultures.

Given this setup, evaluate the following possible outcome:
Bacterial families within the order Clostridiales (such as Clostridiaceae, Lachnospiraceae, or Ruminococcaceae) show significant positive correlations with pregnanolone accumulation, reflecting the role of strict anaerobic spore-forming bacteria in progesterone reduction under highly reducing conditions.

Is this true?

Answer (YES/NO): NO